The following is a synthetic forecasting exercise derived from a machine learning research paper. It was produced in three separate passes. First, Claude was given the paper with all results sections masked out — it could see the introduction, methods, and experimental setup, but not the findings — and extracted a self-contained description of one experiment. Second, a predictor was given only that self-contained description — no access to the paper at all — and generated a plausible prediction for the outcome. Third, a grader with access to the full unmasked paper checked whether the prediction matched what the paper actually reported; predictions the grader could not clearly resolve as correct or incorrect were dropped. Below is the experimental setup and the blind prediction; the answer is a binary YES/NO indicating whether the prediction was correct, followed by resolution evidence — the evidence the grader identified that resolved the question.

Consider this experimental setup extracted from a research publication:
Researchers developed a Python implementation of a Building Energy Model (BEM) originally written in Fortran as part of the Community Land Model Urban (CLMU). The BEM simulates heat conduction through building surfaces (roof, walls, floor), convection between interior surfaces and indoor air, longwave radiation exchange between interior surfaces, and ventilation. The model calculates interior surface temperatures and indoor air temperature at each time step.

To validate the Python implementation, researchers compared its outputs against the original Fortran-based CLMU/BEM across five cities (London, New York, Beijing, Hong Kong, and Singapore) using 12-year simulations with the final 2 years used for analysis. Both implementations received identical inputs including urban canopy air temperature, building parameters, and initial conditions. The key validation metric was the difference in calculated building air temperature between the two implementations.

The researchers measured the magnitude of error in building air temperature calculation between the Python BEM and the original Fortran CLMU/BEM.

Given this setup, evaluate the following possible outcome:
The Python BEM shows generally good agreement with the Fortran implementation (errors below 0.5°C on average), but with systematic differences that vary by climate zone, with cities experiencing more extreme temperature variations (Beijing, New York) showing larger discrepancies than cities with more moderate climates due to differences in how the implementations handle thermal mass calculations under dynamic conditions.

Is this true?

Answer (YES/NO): NO